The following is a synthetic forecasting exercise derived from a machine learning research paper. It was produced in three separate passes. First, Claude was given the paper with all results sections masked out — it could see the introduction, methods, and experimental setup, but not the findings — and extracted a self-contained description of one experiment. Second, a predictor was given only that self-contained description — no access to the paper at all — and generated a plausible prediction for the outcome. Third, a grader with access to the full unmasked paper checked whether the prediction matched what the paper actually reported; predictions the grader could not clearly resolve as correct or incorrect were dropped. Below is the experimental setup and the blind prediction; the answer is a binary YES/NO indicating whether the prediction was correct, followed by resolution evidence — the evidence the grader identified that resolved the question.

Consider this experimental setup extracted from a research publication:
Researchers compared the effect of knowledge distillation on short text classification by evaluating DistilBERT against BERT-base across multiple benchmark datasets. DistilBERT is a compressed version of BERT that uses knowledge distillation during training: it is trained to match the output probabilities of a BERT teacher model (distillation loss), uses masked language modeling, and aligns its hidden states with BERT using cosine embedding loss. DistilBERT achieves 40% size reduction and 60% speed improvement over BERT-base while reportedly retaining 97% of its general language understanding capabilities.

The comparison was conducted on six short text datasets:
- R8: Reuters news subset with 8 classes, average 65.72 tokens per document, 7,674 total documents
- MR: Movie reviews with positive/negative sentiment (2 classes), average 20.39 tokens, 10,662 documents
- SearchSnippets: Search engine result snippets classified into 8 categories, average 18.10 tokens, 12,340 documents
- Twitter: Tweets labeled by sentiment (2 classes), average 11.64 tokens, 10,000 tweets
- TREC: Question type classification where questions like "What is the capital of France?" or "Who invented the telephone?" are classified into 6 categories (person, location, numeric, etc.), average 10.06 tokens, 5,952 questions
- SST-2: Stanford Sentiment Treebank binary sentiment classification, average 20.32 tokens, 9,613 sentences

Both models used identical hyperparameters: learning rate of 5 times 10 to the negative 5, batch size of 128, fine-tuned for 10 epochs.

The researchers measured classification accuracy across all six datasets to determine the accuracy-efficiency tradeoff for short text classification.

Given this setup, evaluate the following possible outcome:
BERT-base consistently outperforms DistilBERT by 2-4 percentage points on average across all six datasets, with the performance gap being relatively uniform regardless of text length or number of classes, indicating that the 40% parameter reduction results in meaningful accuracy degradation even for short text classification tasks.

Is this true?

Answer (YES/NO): NO